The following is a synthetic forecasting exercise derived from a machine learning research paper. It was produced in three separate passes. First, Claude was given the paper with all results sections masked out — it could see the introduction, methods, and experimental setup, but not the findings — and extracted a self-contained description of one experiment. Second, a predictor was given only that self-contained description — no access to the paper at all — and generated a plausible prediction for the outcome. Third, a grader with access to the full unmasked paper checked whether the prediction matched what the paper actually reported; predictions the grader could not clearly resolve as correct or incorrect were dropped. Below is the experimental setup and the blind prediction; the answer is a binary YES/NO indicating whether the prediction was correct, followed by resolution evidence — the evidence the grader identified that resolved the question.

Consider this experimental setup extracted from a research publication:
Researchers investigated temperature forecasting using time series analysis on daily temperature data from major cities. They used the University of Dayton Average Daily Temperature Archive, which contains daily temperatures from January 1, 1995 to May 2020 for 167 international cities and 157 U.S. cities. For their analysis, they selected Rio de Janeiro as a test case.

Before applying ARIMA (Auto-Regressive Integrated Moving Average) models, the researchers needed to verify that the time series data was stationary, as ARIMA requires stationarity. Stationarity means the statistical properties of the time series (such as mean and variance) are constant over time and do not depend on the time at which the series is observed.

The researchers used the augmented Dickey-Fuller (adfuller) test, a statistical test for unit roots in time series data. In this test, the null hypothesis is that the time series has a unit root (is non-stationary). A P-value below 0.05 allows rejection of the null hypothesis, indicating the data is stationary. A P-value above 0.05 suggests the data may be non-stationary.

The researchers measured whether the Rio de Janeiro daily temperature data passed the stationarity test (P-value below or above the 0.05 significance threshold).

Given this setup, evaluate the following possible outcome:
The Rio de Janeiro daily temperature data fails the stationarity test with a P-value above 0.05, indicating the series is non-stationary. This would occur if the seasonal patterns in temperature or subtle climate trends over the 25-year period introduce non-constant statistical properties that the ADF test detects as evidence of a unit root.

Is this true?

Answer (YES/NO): NO